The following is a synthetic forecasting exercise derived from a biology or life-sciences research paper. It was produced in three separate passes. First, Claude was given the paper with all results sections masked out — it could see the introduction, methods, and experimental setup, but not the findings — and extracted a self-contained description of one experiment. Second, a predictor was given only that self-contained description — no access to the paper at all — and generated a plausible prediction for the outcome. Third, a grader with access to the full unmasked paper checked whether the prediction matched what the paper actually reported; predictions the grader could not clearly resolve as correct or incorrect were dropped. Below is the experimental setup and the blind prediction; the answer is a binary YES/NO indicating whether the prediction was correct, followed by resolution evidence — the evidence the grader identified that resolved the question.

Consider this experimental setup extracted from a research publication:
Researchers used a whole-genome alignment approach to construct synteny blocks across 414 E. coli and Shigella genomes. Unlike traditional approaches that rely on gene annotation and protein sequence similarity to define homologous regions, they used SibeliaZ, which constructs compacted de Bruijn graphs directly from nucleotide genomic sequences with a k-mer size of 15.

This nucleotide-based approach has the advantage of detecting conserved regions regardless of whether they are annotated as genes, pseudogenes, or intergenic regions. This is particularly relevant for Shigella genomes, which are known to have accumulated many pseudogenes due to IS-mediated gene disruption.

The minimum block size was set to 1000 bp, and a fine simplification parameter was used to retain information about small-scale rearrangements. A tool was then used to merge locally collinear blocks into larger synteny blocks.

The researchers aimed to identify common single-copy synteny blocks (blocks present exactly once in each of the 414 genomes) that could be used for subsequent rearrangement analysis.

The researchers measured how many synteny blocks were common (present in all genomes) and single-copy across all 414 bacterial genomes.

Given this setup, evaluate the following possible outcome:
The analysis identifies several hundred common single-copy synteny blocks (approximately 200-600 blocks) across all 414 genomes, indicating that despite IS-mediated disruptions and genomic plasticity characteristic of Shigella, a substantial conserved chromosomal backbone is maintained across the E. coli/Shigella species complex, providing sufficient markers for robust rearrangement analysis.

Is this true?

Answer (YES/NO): YES